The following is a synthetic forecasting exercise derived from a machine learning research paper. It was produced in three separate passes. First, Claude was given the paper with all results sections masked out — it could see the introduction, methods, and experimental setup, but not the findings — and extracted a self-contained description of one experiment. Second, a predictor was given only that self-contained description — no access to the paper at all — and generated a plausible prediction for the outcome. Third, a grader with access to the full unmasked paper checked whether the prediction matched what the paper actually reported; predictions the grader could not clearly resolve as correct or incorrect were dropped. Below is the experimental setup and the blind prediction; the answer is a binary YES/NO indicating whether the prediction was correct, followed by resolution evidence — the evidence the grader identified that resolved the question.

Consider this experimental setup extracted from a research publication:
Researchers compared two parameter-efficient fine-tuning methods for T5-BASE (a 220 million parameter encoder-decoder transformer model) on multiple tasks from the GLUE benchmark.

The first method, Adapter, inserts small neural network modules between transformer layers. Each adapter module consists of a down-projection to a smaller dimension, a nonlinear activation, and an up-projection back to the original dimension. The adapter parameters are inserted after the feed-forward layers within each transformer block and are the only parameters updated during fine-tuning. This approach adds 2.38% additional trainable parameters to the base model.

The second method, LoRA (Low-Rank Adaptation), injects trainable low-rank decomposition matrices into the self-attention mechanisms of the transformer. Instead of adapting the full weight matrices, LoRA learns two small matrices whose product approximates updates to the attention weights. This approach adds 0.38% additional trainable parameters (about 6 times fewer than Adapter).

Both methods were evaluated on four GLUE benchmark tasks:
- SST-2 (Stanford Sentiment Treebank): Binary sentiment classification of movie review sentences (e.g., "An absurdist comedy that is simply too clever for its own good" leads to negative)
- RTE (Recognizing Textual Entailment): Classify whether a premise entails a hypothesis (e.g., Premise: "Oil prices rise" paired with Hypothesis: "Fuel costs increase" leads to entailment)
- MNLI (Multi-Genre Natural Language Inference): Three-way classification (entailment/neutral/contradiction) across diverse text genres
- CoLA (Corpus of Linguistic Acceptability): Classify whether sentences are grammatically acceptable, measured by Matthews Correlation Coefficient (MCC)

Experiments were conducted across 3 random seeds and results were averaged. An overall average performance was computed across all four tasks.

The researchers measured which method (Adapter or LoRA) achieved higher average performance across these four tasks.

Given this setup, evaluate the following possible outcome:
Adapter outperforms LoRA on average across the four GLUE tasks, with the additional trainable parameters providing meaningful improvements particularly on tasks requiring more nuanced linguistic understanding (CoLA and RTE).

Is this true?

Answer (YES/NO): NO